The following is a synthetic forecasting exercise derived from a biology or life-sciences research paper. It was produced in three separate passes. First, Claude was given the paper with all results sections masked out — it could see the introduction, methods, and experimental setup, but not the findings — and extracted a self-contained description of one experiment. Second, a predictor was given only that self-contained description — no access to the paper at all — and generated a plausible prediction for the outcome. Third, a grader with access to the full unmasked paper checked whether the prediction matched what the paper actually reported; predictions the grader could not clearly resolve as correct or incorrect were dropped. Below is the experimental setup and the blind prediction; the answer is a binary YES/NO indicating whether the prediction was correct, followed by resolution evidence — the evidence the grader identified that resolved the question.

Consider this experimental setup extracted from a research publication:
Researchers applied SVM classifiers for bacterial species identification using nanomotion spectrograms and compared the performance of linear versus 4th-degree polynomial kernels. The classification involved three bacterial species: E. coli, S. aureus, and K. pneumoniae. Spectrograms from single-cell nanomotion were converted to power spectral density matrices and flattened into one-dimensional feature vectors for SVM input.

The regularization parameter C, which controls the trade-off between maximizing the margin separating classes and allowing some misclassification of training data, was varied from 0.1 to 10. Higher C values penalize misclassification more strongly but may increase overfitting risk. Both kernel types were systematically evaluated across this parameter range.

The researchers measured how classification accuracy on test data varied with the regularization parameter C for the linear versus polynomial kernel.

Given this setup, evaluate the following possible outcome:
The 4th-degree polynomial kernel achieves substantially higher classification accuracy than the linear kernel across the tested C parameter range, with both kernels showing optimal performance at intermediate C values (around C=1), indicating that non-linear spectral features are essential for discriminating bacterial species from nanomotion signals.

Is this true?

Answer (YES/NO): NO